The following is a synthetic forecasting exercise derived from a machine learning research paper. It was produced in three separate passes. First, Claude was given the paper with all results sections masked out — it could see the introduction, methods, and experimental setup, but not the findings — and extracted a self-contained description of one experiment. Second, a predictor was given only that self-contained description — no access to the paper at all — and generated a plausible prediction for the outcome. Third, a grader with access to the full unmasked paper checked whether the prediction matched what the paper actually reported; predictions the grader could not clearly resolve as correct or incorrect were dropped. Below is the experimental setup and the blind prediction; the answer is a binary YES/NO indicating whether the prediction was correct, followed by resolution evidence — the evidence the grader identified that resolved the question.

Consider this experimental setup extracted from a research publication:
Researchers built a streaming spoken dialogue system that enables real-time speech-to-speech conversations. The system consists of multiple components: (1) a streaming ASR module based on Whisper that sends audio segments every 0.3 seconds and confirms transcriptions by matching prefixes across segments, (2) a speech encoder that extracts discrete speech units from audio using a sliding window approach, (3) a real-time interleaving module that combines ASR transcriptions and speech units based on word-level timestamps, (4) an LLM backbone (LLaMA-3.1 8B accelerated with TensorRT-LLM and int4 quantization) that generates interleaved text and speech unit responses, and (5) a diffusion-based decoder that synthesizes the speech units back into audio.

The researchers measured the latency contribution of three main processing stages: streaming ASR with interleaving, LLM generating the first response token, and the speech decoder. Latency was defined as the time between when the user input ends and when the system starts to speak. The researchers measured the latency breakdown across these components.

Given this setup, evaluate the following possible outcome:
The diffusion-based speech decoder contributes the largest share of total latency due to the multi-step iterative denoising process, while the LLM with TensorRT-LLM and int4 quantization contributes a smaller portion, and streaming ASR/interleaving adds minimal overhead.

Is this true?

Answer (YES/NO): NO